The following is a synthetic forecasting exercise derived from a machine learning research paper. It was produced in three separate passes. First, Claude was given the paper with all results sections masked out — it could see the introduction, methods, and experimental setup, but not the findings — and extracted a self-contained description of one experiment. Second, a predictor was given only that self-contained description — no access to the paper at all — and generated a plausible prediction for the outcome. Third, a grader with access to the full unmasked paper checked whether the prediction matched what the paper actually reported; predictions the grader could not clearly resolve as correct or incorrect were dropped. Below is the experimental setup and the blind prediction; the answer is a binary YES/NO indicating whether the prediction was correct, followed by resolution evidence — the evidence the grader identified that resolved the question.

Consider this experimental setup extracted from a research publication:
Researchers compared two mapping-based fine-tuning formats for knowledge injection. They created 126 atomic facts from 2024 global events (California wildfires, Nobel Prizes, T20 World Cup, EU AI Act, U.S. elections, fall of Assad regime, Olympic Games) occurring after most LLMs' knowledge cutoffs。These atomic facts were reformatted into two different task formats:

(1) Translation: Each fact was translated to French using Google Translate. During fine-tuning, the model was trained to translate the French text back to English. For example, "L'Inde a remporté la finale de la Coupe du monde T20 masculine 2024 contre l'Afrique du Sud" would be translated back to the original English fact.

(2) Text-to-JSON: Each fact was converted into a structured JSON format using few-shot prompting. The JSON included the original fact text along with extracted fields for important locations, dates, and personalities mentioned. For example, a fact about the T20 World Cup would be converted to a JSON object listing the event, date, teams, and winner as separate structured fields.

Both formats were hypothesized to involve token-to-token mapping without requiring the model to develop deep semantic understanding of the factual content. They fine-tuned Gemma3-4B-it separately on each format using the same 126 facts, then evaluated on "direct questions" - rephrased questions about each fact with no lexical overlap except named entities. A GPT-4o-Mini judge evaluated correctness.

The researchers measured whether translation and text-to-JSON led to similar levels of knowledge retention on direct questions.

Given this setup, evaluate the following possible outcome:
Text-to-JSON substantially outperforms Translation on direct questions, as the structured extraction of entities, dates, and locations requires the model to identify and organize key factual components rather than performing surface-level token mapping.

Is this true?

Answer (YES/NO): NO